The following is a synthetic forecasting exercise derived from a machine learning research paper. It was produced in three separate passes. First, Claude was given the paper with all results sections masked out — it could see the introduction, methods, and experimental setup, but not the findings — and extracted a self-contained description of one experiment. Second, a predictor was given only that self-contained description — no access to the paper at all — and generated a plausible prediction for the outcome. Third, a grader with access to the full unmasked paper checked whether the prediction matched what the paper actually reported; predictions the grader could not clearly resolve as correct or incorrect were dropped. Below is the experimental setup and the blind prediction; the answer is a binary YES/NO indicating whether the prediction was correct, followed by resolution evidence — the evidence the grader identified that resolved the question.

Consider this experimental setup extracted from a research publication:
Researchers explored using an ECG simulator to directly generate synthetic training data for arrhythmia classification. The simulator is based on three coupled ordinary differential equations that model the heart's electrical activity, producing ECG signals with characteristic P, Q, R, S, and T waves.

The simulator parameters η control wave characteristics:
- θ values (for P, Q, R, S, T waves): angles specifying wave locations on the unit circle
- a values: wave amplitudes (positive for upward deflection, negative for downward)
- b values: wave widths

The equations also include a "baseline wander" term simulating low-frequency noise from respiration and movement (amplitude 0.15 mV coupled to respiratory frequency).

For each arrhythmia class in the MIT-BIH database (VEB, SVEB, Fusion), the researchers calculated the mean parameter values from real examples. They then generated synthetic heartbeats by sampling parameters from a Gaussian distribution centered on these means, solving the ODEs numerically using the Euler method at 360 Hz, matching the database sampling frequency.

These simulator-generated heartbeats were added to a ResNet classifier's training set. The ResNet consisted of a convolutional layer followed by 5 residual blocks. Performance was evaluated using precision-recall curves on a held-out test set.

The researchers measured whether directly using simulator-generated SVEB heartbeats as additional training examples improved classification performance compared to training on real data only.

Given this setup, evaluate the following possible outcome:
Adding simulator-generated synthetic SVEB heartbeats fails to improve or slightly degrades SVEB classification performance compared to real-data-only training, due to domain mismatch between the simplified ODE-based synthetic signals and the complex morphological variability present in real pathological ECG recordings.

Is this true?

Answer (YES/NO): NO